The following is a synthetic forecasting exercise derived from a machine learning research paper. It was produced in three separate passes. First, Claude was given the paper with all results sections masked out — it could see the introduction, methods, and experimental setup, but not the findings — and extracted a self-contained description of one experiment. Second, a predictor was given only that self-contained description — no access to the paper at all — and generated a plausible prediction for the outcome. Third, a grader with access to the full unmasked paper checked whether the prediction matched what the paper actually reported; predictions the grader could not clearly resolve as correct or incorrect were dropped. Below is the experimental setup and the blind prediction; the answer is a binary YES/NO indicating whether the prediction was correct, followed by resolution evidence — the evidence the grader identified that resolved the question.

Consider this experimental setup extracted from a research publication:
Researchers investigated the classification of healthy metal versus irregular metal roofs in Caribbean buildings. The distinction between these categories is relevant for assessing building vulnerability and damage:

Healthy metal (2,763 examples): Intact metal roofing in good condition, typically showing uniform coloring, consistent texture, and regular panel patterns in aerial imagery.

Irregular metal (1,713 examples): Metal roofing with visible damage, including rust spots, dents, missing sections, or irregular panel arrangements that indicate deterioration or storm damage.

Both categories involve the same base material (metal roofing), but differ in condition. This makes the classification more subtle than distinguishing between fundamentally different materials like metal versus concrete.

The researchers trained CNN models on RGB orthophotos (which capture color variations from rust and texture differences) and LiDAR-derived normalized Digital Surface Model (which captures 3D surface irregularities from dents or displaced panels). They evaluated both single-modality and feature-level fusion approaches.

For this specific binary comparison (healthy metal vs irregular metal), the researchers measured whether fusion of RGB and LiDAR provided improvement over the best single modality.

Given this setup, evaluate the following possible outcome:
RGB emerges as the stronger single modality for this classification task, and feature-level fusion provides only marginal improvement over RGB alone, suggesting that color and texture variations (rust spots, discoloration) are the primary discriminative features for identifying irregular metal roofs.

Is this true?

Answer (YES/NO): YES